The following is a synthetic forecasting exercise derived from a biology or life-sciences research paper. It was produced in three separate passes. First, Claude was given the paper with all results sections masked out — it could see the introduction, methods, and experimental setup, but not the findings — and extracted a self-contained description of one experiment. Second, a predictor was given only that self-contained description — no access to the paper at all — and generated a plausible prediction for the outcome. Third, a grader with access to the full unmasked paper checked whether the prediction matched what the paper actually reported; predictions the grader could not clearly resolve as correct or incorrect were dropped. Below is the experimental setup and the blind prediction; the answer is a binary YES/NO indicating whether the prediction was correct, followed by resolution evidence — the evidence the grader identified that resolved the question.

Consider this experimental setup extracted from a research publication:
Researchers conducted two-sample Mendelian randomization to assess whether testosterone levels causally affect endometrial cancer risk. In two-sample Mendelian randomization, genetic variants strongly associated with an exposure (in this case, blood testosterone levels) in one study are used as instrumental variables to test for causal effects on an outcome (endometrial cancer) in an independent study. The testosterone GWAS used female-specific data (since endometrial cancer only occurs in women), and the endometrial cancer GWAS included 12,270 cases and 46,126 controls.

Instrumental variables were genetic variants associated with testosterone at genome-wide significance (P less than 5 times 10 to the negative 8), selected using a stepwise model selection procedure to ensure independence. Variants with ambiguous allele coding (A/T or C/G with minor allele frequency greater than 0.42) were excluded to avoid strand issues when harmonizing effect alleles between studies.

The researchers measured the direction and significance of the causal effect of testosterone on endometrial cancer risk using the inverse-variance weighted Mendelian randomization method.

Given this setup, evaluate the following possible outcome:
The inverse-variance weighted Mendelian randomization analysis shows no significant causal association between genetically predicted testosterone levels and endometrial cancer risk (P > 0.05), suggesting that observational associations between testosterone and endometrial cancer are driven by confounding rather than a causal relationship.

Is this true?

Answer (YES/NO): NO